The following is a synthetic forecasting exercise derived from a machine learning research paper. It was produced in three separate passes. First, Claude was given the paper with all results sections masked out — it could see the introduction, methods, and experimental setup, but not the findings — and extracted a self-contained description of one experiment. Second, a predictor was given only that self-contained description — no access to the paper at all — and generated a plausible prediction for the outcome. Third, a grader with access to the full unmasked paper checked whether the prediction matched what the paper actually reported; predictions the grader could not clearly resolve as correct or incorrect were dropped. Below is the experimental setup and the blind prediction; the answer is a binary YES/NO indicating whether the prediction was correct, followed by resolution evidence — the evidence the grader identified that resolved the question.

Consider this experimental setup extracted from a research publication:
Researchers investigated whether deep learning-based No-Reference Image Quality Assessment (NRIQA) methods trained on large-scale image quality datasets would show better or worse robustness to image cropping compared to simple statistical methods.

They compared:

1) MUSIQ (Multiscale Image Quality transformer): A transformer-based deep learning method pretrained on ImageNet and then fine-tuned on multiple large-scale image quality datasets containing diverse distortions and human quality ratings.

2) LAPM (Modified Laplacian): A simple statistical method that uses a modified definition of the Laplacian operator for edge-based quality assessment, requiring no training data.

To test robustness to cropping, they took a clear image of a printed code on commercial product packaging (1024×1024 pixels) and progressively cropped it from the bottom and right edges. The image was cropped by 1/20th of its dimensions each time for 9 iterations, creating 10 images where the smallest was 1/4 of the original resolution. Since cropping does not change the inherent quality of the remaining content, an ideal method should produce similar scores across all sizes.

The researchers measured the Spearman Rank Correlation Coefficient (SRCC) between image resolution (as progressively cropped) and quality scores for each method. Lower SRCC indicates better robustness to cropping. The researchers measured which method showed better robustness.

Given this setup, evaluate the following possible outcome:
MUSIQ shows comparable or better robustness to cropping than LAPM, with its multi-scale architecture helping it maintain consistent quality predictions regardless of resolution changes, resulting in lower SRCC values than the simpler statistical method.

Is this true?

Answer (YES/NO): NO